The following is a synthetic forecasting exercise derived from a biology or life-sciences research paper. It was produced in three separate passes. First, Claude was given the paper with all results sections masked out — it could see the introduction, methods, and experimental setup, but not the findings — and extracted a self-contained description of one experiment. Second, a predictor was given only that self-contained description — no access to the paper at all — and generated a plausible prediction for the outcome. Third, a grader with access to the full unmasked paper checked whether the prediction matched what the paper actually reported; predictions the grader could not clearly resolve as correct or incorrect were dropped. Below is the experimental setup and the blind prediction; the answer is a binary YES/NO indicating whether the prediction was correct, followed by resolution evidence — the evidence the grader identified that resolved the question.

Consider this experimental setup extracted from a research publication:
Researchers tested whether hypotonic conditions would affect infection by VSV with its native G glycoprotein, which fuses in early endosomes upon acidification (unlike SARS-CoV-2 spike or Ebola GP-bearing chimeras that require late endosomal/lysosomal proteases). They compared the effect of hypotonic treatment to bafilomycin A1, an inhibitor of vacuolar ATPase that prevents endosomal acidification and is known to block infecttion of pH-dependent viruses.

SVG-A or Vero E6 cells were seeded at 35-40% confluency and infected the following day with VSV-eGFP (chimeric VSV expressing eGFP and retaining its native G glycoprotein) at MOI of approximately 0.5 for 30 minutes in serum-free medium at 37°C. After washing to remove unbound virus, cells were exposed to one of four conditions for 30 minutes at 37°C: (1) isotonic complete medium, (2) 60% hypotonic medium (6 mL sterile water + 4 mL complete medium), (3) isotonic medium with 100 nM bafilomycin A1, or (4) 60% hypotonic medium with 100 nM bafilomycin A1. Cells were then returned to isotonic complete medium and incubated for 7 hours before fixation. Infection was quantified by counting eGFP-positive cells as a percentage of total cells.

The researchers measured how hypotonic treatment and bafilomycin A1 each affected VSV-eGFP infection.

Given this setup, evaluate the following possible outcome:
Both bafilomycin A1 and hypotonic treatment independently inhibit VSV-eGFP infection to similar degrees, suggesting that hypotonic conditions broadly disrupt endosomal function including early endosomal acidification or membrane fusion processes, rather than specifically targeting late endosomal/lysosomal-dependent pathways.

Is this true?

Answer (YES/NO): NO